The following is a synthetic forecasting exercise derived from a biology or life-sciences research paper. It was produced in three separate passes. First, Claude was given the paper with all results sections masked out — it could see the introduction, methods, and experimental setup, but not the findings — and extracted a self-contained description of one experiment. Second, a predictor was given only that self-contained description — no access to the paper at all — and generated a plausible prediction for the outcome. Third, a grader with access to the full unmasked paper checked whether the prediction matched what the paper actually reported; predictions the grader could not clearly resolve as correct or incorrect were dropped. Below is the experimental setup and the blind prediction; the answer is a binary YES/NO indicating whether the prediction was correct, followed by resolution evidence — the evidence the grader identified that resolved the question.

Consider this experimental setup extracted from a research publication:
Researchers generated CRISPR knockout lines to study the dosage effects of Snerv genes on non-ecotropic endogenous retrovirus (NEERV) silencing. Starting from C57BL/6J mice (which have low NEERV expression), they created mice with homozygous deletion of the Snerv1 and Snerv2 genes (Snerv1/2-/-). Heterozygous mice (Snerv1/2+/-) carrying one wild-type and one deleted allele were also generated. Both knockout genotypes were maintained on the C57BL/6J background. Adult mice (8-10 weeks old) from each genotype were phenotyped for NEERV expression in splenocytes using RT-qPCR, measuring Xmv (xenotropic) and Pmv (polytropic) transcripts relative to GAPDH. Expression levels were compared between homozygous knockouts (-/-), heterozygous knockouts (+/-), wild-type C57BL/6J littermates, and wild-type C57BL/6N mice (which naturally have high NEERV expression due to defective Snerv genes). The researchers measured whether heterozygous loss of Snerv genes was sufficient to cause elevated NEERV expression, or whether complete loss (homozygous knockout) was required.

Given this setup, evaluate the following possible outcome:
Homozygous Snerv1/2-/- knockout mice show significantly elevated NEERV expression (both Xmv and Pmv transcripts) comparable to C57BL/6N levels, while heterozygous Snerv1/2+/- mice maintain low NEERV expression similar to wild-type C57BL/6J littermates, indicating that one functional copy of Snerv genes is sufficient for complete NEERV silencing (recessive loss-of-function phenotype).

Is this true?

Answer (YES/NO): YES